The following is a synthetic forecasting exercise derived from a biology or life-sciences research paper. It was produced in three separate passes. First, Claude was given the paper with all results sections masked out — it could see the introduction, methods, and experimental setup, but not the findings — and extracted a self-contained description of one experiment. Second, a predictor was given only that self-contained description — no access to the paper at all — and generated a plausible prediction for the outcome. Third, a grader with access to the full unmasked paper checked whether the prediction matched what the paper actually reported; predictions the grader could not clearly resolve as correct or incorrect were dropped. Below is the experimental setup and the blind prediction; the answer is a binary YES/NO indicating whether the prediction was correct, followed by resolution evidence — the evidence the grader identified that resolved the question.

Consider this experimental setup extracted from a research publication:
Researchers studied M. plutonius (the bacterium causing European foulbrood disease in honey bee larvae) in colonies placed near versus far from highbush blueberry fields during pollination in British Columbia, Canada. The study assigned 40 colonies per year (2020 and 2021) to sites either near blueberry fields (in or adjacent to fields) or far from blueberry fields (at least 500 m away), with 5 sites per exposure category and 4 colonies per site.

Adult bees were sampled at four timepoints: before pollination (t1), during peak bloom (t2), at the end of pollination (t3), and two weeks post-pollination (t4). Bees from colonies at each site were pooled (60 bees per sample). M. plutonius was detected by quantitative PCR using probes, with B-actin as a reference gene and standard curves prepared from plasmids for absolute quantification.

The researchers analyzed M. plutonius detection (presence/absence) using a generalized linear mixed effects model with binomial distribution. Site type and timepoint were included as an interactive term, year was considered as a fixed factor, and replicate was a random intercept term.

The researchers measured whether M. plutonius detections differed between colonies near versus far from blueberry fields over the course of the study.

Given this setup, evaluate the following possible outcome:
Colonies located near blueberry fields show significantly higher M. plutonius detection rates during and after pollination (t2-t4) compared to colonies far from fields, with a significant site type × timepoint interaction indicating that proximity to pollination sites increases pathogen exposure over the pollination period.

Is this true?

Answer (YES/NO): NO